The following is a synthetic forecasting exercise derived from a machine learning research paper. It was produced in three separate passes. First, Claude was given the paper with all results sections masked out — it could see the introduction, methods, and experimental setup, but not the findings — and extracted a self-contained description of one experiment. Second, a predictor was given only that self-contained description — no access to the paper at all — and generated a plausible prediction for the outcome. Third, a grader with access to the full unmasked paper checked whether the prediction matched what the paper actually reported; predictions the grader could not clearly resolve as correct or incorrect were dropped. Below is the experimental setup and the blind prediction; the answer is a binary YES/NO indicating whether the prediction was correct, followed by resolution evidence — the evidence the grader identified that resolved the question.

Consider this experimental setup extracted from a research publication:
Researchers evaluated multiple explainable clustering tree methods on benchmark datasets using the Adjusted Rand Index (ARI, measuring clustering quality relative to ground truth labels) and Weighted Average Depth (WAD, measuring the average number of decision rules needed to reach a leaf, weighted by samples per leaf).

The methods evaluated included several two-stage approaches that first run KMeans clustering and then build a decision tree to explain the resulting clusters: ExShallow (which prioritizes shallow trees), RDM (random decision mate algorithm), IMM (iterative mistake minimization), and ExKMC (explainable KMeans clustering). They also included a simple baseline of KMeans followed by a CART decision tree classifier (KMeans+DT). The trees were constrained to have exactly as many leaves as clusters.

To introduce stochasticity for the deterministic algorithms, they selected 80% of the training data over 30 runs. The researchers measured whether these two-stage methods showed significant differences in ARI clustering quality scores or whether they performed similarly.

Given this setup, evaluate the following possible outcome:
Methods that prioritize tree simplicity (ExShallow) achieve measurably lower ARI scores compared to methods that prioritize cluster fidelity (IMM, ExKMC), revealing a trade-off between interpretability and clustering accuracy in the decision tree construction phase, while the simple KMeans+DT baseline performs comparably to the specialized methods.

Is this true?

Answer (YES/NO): NO